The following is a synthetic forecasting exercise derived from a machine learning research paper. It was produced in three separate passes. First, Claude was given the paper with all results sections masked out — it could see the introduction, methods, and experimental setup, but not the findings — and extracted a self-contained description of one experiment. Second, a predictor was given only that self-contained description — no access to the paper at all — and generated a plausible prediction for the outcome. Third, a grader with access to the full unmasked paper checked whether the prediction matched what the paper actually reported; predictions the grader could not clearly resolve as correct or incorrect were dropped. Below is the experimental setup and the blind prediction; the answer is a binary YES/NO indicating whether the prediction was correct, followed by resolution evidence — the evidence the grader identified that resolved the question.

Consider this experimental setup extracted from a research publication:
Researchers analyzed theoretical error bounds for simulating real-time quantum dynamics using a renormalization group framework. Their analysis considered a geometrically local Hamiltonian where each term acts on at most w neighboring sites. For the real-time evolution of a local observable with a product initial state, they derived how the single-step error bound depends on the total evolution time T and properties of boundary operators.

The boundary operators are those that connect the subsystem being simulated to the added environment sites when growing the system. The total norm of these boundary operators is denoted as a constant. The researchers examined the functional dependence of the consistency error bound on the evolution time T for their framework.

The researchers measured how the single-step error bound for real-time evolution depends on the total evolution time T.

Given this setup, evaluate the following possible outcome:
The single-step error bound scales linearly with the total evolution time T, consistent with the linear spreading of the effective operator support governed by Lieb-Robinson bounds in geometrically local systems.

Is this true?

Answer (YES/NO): NO